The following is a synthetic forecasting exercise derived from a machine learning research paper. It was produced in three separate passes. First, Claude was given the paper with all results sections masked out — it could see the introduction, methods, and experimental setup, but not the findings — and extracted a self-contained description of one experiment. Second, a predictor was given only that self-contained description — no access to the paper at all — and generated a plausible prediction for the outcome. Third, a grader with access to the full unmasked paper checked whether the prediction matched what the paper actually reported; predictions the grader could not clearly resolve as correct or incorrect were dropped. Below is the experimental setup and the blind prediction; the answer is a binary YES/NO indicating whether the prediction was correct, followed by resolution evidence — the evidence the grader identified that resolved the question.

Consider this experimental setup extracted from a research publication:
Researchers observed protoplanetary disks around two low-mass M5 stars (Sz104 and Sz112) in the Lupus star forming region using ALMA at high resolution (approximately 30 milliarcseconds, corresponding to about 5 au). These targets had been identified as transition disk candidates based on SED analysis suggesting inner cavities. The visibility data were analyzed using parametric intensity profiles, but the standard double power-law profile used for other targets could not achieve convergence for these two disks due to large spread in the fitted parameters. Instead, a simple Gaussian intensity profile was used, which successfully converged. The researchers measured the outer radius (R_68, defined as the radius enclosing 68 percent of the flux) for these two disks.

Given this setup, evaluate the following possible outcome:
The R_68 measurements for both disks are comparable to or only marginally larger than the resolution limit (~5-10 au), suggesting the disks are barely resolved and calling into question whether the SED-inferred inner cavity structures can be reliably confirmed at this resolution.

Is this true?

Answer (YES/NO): NO